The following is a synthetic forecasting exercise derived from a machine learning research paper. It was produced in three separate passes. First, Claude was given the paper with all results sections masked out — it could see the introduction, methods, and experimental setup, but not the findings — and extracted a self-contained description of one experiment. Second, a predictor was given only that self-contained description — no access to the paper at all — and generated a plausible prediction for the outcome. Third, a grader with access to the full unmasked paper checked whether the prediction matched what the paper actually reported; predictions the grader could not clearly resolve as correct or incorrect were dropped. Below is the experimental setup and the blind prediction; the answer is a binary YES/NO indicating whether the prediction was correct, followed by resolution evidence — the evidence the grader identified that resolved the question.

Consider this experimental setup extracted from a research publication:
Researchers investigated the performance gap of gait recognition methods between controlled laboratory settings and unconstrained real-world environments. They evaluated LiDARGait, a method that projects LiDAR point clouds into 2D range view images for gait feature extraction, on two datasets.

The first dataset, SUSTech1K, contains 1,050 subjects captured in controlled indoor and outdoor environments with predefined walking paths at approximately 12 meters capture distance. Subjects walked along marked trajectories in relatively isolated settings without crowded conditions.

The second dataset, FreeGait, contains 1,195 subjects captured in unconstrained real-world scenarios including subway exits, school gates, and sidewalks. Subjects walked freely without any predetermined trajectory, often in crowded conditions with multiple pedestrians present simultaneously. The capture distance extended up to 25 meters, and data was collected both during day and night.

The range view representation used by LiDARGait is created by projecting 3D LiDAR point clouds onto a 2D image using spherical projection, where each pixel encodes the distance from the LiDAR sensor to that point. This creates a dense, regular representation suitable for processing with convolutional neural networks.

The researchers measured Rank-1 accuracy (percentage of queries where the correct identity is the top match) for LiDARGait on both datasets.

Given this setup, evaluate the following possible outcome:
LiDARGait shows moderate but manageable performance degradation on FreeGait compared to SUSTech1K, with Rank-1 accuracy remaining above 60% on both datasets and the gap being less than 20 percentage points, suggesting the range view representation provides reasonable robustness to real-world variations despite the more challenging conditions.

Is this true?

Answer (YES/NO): YES